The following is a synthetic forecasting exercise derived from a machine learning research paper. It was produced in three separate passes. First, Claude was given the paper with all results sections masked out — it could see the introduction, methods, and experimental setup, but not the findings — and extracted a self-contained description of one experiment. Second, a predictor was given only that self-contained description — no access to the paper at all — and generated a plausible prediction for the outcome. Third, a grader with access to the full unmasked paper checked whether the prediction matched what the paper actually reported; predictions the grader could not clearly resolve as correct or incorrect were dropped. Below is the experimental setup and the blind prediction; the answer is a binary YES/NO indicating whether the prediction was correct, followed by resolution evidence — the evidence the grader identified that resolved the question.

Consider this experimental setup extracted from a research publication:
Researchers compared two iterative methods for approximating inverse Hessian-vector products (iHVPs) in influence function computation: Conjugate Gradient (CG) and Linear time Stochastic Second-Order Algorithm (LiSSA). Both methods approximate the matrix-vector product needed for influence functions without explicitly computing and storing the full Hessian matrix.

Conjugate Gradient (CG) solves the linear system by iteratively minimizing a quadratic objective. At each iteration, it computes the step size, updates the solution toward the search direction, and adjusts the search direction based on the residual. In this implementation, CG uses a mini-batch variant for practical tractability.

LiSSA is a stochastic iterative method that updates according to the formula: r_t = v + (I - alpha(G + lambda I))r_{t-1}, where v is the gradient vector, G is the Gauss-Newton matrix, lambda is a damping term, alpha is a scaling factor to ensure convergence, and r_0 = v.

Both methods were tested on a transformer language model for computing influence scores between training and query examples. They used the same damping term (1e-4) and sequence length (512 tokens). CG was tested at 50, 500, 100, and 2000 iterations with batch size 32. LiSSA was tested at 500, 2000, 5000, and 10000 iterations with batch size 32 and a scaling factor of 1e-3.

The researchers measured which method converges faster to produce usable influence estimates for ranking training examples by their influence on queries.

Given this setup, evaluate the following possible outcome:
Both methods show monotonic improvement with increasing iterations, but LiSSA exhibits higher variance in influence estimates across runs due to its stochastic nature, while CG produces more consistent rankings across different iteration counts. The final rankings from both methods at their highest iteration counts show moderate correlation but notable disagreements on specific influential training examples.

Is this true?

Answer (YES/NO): NO